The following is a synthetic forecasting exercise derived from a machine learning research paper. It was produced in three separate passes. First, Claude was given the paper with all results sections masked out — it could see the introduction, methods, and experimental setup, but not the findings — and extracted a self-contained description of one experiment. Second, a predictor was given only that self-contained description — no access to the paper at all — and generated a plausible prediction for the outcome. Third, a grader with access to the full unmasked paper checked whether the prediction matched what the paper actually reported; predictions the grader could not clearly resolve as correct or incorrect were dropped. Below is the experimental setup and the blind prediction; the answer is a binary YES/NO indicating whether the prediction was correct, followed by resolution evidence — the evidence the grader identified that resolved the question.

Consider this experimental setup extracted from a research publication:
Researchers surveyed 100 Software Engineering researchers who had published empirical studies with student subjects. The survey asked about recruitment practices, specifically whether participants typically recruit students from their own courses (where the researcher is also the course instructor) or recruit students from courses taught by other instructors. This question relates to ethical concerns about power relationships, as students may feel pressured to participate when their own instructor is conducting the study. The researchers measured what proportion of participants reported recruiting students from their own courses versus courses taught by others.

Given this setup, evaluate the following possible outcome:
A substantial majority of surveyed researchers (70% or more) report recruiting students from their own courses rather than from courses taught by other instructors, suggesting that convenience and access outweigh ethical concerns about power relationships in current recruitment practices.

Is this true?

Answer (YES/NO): NO